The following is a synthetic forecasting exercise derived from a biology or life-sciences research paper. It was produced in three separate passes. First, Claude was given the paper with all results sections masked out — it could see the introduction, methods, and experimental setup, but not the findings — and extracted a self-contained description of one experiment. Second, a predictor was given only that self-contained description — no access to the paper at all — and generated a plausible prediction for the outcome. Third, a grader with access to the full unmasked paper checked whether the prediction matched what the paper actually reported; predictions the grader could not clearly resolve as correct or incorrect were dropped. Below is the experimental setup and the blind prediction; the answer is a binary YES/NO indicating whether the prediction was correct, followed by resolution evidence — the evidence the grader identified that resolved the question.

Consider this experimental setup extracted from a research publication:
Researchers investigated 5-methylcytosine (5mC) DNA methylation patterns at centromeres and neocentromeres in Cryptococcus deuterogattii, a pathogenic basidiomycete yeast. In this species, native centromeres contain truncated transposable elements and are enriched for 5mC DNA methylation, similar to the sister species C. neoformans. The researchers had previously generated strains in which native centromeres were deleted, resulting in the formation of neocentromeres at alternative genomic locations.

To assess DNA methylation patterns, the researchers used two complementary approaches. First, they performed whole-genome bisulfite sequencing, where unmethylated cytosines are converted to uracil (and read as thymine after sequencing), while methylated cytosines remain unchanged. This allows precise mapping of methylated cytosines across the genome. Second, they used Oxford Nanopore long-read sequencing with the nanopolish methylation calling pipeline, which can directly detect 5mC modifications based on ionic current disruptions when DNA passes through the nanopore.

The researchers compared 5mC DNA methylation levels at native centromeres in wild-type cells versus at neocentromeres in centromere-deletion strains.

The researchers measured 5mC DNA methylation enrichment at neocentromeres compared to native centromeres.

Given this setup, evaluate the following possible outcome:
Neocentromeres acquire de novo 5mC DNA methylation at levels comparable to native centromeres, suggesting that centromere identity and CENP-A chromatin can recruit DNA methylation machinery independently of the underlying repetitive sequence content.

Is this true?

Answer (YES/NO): NO